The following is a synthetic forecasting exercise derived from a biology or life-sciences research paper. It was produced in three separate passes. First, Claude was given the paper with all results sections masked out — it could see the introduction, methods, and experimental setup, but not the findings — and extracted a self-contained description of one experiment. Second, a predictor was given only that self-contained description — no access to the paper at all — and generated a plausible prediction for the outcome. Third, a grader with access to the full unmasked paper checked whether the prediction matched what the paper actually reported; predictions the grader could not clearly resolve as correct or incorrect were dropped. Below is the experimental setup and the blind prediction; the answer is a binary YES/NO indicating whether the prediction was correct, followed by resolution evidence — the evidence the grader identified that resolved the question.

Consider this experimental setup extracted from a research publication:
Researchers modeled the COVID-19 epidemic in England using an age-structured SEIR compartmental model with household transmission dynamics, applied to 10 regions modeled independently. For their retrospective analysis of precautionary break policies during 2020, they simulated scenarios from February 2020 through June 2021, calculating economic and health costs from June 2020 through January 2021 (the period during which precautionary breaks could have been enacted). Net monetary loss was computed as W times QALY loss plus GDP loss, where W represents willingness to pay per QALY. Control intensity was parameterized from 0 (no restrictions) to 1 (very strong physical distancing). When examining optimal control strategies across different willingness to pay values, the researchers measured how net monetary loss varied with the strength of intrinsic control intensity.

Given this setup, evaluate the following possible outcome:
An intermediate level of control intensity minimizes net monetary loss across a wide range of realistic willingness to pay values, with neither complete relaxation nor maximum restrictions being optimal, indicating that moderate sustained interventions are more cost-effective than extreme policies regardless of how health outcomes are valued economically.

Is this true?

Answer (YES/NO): NO